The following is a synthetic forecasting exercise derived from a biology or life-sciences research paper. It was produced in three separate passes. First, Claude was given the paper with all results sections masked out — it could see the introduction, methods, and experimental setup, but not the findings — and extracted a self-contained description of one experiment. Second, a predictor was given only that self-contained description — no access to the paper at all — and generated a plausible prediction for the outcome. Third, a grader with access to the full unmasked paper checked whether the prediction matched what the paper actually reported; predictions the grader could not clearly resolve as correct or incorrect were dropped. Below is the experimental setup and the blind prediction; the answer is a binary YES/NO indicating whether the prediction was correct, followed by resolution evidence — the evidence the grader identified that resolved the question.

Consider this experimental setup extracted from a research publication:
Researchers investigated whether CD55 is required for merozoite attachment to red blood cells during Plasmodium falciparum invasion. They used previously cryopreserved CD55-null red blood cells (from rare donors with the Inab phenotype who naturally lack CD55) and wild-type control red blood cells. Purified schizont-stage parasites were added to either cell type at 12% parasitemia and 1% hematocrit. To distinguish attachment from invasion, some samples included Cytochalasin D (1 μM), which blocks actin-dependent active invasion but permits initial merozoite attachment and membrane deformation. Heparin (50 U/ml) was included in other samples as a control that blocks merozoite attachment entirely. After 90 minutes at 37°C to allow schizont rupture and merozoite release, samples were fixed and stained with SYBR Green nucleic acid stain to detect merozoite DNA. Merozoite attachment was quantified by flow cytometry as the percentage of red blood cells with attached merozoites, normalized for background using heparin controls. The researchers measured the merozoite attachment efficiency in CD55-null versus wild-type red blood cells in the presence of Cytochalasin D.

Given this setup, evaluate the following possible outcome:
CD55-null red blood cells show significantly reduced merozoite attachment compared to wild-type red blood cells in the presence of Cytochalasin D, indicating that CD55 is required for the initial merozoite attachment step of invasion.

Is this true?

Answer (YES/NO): NO